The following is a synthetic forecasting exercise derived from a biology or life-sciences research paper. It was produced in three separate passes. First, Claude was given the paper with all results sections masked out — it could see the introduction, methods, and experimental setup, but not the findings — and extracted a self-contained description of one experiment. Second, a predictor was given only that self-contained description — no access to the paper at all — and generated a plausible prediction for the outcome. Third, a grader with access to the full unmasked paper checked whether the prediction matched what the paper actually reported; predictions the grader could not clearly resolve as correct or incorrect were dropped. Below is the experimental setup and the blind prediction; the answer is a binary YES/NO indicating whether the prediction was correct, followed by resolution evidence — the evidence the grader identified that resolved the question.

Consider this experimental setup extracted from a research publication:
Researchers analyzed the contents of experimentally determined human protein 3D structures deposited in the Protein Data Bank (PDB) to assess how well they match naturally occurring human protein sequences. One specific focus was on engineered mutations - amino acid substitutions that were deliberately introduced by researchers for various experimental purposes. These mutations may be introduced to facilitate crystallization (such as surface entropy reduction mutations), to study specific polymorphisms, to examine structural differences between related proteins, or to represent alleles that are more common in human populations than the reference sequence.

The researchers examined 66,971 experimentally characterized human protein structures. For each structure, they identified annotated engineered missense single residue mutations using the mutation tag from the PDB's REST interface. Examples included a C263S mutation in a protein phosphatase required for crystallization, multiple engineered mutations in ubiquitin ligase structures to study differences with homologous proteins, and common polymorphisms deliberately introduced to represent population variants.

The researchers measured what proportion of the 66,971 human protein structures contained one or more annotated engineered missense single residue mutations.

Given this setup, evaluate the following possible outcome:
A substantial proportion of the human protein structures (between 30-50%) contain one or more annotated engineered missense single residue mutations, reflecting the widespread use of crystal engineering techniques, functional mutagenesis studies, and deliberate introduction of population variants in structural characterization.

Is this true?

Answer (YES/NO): NO